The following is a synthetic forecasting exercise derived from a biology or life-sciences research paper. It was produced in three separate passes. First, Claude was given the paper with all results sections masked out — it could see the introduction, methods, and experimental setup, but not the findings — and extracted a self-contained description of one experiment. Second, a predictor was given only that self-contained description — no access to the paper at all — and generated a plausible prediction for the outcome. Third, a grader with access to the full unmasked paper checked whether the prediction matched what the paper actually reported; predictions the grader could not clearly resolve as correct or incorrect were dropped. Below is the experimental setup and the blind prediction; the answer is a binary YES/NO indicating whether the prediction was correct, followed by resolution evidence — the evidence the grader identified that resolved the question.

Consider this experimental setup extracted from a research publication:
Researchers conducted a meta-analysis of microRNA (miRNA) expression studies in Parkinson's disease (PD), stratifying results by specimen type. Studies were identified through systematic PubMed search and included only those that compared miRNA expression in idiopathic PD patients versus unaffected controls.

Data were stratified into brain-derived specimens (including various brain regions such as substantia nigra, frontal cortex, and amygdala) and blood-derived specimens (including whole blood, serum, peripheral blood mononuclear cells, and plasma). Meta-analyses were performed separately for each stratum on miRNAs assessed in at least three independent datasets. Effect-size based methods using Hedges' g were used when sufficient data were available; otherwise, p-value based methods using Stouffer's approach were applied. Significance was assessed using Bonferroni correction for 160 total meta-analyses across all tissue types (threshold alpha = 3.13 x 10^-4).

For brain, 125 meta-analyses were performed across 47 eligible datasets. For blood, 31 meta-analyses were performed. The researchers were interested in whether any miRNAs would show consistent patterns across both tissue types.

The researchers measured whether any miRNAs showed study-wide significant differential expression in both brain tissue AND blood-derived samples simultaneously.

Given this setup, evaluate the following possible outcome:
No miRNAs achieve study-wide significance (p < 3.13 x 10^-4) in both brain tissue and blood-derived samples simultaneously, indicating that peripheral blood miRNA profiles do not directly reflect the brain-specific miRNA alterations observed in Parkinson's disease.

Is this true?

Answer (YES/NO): NO